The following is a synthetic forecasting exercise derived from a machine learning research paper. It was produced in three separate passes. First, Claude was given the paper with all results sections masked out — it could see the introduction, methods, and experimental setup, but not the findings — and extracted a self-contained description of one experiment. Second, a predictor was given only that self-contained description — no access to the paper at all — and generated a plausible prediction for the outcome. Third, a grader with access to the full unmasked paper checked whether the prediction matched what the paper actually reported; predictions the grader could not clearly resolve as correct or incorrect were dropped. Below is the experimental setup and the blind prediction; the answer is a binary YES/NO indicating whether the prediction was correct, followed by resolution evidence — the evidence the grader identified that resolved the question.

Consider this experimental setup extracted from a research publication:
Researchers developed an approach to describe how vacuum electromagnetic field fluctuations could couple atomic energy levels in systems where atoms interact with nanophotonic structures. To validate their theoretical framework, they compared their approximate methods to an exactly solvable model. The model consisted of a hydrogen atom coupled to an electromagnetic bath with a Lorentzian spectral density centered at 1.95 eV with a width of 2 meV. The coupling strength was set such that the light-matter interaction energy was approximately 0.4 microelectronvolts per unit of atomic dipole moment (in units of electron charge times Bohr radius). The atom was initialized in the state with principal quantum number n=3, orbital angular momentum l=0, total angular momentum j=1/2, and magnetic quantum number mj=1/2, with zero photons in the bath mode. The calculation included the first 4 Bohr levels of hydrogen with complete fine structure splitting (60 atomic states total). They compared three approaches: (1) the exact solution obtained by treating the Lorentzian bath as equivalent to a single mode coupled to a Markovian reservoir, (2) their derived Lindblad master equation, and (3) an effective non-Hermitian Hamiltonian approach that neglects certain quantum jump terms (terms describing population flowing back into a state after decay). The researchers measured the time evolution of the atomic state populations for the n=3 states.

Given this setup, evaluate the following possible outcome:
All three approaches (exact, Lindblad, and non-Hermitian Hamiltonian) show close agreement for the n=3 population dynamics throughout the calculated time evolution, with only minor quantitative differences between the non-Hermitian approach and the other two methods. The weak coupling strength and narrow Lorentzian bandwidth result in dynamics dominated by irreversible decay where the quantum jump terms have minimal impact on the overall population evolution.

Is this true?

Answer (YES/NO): YES